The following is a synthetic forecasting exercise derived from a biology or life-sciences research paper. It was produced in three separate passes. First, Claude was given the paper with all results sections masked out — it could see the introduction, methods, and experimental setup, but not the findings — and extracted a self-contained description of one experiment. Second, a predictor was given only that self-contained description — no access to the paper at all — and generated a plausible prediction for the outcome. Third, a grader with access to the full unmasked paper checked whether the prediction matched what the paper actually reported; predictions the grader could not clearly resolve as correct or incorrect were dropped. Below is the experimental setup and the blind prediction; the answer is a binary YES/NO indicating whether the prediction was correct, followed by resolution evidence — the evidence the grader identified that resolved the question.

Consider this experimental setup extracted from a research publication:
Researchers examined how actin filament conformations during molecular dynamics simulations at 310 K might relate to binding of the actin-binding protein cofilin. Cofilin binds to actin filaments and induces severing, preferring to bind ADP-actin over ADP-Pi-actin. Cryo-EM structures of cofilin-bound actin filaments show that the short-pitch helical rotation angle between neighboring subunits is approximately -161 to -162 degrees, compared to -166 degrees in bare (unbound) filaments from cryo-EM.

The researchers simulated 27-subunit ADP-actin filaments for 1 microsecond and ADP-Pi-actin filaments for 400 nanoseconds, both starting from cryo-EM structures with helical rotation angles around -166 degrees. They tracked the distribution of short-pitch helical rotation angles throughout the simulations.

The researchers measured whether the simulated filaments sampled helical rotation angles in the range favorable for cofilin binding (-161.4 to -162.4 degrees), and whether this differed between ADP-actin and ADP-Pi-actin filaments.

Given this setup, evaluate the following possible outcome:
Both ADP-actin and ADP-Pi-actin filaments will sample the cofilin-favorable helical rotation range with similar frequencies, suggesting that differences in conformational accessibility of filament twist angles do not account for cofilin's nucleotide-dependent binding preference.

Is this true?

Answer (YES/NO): YES